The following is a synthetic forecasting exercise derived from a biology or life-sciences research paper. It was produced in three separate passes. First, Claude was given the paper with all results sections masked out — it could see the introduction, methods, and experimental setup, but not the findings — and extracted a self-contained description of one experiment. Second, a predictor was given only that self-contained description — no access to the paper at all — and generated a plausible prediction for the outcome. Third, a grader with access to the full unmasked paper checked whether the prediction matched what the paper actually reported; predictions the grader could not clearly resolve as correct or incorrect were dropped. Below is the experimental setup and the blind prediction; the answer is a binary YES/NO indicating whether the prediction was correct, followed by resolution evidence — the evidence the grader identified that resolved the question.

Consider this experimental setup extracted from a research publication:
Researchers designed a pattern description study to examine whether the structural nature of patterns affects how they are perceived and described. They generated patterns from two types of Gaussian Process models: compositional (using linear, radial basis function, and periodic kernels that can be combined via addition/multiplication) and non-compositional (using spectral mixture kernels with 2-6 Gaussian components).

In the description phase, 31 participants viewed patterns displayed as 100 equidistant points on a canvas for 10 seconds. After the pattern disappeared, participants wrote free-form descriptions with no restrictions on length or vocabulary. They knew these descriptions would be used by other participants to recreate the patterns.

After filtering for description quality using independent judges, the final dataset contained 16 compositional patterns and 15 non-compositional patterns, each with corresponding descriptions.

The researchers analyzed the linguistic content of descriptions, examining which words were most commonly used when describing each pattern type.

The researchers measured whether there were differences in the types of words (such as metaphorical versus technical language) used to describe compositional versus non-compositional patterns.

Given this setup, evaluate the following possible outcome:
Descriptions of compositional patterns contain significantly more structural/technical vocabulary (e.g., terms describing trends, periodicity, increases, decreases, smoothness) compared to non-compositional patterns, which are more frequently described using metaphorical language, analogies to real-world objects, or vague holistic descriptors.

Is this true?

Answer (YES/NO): NO